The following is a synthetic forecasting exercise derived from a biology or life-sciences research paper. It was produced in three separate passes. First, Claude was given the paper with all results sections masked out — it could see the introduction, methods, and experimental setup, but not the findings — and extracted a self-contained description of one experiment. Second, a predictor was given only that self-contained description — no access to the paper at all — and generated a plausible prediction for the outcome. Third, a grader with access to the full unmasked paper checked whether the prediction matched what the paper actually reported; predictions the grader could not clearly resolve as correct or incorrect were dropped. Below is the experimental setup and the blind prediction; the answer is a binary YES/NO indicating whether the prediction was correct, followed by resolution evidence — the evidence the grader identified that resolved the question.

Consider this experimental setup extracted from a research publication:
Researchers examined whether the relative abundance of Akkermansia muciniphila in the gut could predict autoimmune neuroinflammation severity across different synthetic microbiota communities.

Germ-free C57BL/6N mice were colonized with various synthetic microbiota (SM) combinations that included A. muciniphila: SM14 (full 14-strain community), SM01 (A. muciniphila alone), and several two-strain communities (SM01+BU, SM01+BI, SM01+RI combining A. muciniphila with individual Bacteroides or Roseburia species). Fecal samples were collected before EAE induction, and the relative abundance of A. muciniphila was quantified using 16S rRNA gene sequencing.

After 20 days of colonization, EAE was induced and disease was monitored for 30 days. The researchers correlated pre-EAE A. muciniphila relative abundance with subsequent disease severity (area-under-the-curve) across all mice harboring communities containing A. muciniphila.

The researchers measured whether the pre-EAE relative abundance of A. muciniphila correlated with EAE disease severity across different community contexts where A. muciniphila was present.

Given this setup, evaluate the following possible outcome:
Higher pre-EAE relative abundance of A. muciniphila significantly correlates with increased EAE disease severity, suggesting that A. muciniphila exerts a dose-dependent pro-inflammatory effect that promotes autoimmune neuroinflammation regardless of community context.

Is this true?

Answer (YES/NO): NO